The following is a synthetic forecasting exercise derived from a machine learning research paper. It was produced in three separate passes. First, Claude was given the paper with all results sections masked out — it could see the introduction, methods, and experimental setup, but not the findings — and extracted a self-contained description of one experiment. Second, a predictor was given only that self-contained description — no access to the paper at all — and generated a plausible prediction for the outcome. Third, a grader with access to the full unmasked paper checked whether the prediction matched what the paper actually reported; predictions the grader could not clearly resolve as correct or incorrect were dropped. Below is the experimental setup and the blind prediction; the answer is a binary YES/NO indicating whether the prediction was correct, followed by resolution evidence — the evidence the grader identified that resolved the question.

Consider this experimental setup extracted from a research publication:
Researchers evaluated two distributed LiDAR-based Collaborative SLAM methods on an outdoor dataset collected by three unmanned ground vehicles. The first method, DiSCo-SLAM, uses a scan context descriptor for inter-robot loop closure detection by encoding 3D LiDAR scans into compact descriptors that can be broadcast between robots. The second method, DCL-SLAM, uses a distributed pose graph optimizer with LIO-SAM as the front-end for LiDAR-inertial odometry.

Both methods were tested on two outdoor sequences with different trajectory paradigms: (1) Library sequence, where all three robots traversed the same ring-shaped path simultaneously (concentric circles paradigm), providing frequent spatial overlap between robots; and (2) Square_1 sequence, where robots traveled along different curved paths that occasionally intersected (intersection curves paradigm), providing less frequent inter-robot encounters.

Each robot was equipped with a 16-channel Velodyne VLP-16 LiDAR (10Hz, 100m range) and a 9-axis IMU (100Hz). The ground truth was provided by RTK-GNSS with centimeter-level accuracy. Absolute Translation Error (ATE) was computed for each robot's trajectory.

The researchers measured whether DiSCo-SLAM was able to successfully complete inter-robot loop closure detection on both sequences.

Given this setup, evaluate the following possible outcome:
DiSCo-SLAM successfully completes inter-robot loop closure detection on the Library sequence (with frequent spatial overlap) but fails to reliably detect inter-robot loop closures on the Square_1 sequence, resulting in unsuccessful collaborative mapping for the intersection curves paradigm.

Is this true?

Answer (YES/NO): YES